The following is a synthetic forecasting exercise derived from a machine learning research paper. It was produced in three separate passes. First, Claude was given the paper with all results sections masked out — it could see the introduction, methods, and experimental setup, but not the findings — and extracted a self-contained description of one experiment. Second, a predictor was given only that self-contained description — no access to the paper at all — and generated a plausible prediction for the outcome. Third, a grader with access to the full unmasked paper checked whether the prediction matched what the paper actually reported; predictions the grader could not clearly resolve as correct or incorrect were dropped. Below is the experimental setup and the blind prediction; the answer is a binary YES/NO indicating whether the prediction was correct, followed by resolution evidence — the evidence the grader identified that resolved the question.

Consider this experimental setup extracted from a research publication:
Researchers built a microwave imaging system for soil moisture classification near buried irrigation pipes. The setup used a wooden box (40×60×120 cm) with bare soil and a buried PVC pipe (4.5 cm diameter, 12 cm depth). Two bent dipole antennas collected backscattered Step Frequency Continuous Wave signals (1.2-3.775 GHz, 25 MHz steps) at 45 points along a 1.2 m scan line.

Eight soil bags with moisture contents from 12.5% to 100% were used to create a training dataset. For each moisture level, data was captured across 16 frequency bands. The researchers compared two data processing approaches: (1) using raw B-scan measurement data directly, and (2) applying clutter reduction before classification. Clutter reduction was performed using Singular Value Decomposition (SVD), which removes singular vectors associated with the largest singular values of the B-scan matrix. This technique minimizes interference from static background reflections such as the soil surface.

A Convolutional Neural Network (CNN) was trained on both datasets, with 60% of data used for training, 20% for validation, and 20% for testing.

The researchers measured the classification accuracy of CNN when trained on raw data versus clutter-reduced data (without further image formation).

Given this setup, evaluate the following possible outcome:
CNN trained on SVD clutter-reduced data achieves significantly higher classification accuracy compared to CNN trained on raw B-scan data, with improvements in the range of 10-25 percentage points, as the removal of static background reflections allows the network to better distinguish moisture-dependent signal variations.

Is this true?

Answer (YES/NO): YES